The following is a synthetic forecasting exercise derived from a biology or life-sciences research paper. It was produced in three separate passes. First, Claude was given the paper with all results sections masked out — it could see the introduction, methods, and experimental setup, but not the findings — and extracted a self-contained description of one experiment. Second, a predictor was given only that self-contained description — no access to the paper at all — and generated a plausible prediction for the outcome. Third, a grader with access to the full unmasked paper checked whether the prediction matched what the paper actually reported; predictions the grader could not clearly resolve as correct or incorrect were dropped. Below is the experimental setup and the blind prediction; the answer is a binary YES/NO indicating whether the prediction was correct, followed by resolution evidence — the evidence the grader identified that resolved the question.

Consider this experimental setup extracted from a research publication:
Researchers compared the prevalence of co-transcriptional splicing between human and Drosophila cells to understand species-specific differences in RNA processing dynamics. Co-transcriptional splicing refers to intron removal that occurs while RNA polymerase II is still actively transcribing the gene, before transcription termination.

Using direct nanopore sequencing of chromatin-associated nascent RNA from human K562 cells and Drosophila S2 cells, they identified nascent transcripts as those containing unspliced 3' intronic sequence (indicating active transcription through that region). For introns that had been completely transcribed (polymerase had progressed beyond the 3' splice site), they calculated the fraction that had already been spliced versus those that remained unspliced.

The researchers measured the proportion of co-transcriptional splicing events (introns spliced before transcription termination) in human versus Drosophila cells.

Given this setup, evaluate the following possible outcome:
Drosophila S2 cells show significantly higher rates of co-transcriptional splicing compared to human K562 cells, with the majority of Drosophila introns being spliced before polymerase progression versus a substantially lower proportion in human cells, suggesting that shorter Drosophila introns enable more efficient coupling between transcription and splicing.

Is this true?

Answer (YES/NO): YES